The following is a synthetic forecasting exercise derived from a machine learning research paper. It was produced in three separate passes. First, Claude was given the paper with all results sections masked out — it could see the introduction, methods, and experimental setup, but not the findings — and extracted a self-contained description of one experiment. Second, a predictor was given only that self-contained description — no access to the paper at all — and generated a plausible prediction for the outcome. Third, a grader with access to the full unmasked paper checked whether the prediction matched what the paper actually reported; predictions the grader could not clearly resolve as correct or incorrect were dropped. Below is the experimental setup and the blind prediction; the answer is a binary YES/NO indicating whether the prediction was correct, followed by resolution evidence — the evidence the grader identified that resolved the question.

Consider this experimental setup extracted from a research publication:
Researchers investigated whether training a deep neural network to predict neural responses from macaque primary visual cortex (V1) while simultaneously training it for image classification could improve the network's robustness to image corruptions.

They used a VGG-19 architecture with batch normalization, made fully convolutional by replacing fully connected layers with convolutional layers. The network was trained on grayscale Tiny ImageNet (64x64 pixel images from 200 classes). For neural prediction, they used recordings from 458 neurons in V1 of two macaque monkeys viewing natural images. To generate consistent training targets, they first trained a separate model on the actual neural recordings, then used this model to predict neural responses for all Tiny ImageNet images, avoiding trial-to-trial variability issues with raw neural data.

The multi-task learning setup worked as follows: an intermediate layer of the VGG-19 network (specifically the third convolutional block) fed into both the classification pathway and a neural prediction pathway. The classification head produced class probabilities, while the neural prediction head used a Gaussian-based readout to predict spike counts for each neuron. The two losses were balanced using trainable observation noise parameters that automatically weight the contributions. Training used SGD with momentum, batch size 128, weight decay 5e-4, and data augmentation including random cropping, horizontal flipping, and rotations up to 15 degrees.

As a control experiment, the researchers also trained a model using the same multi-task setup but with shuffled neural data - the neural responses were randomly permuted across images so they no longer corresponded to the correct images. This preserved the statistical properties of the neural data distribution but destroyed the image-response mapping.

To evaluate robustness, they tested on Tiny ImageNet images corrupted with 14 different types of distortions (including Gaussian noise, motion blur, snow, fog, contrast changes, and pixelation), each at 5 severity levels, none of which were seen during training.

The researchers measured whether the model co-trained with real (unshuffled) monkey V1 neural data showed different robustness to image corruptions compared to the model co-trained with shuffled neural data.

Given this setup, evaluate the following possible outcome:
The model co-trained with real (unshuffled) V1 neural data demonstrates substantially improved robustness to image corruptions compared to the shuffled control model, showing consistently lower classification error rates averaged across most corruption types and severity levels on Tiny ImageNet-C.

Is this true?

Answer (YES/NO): YES